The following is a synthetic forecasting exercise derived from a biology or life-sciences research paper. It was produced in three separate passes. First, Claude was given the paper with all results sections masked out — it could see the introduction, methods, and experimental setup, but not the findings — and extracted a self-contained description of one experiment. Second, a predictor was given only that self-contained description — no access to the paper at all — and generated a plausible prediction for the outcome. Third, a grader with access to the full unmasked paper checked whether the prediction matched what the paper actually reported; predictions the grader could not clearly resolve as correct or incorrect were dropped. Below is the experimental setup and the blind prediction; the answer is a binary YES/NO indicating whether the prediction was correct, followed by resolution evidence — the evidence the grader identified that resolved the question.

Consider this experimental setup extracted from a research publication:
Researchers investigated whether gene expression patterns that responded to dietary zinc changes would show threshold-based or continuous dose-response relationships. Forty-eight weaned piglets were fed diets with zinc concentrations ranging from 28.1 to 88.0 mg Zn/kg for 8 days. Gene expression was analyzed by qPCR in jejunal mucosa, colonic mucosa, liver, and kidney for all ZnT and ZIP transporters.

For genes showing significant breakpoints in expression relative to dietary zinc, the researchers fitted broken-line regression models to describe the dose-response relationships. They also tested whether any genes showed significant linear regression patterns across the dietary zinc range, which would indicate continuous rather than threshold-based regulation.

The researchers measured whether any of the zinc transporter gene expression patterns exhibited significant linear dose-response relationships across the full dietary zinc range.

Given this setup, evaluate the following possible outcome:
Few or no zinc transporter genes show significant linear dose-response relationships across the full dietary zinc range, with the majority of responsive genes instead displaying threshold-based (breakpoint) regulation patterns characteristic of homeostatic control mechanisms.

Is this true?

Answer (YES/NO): YES